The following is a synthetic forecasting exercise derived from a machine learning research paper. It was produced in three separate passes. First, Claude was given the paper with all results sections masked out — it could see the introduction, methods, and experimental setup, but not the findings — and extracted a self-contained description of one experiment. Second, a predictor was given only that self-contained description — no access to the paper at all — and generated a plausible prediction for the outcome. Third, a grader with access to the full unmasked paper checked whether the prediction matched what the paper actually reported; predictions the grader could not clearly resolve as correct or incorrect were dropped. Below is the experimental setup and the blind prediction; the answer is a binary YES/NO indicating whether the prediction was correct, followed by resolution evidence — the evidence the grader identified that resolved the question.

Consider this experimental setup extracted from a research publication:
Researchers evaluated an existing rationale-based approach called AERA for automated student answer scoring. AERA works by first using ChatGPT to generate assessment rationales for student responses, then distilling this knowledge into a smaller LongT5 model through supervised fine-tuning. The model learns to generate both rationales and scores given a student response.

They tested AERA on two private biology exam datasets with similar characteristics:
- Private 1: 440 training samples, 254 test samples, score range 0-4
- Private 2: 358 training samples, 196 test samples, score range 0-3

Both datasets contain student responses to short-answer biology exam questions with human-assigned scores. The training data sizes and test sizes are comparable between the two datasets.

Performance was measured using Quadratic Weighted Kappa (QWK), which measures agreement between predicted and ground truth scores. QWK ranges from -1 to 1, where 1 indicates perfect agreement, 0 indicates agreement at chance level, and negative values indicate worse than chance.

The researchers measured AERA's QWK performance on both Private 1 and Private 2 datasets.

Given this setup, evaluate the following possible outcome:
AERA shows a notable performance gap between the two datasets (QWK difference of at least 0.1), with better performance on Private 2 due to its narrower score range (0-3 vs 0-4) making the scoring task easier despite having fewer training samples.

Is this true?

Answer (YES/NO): NO